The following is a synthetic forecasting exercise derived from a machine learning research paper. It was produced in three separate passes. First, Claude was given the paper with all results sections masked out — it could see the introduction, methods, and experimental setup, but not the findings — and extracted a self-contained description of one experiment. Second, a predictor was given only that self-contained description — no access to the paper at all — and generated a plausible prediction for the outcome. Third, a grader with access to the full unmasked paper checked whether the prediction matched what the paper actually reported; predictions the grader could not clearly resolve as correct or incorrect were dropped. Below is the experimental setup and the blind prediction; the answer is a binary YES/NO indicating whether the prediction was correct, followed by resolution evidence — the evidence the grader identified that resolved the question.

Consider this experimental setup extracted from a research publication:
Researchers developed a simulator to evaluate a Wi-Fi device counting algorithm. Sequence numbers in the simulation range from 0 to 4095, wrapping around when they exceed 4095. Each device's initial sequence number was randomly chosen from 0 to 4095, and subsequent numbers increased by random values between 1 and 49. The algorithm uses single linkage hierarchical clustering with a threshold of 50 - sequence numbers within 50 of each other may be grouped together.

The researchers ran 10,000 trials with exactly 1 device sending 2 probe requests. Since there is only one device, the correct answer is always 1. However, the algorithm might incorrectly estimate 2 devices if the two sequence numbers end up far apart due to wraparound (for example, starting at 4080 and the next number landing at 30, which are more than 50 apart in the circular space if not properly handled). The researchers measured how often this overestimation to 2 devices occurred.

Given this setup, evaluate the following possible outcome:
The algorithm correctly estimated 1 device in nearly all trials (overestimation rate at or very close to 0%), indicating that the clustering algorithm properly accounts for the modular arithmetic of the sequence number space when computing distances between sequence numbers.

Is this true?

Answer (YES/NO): NO